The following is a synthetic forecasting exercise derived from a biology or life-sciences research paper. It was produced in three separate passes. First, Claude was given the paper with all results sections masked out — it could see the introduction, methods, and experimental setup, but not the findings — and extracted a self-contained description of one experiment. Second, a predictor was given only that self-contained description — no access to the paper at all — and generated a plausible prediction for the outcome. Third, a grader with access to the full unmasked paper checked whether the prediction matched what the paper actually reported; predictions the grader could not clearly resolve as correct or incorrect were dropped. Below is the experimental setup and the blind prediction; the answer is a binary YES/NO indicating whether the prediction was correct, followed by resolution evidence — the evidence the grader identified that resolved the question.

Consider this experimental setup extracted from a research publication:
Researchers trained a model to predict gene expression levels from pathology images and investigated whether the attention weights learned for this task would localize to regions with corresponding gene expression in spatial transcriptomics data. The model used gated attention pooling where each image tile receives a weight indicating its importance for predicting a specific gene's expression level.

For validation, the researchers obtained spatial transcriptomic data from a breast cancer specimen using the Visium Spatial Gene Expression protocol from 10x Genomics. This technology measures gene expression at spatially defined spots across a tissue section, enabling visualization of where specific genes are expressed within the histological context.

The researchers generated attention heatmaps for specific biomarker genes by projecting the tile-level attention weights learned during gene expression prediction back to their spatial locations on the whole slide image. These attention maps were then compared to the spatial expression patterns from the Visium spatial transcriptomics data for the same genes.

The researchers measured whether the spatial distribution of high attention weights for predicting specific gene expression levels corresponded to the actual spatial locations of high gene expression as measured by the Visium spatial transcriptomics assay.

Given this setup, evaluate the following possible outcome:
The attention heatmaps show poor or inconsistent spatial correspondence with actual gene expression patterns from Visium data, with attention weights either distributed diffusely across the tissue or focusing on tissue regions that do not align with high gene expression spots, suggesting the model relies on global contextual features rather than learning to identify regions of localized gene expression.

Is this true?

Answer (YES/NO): NO